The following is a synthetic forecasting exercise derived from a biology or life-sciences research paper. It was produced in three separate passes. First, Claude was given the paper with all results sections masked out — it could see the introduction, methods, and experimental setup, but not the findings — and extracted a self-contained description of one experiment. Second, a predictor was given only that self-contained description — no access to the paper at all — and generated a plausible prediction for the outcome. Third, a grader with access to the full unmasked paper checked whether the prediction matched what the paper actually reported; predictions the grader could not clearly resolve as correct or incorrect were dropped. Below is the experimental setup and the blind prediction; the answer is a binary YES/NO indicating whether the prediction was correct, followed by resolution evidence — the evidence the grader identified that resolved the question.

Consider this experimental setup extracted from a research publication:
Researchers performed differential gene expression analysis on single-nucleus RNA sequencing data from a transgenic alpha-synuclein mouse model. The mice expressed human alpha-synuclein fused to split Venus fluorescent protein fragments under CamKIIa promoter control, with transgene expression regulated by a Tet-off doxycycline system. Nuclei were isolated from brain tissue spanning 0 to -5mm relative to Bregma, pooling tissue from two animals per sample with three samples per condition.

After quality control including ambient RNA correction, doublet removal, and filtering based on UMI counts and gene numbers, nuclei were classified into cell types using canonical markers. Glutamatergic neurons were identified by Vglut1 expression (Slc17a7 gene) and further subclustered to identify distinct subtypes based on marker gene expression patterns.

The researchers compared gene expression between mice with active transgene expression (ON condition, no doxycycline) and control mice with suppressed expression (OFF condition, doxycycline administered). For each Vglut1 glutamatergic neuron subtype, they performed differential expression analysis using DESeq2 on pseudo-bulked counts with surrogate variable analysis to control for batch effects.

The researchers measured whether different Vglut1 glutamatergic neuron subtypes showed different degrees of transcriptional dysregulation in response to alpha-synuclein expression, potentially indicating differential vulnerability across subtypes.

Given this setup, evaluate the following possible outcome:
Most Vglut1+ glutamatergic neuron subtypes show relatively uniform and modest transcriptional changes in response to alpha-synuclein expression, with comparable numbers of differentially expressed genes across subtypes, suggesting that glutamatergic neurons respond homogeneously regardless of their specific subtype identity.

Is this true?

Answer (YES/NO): NO